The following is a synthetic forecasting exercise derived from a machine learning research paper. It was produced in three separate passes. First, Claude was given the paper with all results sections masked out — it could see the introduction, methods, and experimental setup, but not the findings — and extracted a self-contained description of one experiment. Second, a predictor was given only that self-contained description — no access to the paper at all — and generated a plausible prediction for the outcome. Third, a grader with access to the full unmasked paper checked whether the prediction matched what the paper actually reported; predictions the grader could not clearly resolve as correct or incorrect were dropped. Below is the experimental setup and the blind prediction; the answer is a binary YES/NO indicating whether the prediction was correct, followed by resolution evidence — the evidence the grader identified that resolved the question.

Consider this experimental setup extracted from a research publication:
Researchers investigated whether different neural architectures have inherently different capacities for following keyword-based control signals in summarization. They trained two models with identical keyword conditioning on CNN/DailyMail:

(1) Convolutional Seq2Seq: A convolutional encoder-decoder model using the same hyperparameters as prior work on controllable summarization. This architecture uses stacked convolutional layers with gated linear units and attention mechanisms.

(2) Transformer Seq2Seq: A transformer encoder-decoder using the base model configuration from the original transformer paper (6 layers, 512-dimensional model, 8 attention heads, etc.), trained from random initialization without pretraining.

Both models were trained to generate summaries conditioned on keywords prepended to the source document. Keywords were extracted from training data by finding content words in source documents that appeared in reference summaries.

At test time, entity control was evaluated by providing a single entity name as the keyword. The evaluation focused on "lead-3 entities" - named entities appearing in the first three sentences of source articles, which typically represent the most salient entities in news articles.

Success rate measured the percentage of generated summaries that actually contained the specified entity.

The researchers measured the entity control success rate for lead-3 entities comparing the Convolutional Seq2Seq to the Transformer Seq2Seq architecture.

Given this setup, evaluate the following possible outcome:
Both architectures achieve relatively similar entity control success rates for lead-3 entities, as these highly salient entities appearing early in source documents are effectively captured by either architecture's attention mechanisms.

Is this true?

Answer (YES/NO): NO